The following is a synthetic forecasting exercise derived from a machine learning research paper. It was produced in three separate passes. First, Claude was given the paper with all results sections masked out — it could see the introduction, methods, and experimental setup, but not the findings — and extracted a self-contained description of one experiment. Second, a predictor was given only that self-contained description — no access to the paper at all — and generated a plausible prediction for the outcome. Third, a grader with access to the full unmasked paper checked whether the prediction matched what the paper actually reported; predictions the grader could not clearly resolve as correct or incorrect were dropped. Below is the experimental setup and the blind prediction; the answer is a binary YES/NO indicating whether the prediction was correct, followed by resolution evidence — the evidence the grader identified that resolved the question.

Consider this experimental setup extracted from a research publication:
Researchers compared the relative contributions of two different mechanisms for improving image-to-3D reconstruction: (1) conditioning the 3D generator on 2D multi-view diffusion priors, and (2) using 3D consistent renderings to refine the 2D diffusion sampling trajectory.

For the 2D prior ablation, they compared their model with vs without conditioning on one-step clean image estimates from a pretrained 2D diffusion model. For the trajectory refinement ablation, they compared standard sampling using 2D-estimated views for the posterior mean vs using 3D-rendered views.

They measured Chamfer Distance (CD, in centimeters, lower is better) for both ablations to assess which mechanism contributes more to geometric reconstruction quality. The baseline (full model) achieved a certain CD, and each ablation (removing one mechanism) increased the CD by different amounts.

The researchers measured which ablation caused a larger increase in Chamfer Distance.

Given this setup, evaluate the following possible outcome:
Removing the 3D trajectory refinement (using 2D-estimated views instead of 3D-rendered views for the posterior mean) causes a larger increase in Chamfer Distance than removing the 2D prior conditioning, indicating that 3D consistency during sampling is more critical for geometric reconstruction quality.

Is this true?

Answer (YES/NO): NO